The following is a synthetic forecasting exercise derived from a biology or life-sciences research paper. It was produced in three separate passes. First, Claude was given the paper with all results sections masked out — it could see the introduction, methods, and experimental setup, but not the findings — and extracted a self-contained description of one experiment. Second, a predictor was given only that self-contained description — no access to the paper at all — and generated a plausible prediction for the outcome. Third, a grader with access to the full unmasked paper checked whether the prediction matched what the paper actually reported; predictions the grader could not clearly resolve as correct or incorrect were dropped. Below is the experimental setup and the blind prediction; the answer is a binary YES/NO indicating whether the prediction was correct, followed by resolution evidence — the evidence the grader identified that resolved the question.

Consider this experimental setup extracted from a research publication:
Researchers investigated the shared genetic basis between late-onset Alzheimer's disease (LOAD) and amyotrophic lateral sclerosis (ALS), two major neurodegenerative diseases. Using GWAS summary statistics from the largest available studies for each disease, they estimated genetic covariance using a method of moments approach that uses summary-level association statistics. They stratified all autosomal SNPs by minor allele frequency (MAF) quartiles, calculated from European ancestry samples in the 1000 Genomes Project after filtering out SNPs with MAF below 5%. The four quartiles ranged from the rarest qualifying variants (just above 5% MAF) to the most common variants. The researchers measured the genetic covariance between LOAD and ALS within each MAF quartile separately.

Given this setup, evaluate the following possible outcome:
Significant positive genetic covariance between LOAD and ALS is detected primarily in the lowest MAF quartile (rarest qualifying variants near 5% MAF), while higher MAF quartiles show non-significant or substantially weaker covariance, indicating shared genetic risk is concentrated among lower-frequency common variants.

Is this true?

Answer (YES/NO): NO